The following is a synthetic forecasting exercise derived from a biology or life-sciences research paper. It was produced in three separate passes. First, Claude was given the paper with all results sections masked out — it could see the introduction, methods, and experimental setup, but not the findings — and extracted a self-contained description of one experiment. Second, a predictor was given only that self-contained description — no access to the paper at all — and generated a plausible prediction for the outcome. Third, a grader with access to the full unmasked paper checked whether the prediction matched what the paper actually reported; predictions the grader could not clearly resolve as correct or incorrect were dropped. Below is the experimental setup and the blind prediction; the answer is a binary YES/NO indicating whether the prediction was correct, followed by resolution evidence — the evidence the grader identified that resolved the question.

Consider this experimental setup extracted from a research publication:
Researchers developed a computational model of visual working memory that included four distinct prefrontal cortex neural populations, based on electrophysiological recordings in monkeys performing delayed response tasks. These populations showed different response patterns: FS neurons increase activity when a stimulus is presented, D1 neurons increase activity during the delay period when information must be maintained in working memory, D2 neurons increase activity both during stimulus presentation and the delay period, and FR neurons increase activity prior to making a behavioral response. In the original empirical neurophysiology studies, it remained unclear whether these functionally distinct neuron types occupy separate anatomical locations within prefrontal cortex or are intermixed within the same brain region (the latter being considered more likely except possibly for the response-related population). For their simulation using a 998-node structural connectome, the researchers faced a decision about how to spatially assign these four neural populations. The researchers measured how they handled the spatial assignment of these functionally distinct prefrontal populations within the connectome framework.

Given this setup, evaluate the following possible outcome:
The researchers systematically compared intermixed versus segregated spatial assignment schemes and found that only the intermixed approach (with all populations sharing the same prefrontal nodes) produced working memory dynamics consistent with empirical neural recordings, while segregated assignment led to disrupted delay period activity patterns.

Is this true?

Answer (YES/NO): NO